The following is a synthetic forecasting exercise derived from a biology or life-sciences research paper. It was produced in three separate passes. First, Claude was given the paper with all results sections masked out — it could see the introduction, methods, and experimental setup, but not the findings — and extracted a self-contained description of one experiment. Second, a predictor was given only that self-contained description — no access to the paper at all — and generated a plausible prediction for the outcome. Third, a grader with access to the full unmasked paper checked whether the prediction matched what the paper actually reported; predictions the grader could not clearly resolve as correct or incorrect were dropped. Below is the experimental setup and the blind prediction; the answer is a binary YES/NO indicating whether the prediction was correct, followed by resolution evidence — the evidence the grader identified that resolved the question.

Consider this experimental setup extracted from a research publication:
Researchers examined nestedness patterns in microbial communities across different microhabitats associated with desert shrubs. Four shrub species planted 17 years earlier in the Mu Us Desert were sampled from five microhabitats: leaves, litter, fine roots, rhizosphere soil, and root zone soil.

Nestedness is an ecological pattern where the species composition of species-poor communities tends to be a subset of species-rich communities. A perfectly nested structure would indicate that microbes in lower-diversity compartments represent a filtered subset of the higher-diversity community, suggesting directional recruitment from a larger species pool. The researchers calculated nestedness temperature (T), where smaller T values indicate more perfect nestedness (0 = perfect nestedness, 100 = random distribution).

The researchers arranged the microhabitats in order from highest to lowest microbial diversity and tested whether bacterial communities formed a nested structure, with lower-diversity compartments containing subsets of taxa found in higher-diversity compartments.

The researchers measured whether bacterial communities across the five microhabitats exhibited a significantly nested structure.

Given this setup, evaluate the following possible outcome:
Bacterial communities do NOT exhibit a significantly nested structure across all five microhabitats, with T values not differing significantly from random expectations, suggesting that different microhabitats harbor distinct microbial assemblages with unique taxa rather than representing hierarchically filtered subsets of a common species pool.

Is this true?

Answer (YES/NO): NO